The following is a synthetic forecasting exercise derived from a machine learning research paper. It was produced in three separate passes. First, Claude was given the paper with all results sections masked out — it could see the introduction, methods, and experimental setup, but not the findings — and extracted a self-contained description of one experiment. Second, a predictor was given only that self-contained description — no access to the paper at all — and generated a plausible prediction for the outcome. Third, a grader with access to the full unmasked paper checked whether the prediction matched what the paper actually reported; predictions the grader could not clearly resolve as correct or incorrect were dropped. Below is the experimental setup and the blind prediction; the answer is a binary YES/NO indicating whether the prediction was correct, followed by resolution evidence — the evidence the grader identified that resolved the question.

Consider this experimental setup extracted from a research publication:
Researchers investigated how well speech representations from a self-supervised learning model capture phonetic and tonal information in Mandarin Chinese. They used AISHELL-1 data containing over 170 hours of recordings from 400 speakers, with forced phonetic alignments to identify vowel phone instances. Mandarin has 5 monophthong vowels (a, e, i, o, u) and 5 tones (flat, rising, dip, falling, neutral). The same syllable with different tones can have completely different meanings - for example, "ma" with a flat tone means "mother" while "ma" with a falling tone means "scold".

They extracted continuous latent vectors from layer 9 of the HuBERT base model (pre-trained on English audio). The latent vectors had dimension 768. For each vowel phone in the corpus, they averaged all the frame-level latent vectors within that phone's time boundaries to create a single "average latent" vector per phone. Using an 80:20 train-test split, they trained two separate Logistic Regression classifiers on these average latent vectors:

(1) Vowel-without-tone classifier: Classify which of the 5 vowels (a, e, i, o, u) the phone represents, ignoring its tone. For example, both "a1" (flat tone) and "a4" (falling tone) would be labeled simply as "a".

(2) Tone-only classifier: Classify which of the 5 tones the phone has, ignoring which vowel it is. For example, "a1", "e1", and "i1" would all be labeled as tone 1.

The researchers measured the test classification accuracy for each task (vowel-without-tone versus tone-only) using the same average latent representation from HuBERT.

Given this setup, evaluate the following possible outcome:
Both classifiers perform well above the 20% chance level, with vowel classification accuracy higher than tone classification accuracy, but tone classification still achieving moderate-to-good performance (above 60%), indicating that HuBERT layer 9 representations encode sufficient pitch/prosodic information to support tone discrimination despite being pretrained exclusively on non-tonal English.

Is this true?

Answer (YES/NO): YES